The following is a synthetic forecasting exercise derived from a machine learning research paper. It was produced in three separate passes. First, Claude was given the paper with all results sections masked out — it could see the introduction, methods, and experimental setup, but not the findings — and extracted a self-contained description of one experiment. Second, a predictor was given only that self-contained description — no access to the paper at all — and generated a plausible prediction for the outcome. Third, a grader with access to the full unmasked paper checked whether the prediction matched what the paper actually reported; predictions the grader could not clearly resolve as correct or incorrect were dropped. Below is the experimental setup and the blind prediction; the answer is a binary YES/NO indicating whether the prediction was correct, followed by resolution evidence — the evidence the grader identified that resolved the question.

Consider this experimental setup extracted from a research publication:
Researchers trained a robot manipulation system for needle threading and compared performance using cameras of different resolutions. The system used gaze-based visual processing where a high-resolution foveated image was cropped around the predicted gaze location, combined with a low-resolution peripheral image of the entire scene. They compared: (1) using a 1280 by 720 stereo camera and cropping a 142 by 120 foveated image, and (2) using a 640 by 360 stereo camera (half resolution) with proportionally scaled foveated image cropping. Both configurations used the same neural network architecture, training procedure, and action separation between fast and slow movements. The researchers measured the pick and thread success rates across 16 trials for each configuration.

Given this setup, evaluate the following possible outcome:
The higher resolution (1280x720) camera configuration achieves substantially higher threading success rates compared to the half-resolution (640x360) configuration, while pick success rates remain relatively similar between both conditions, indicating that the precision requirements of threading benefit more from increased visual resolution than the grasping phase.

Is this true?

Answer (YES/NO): YES